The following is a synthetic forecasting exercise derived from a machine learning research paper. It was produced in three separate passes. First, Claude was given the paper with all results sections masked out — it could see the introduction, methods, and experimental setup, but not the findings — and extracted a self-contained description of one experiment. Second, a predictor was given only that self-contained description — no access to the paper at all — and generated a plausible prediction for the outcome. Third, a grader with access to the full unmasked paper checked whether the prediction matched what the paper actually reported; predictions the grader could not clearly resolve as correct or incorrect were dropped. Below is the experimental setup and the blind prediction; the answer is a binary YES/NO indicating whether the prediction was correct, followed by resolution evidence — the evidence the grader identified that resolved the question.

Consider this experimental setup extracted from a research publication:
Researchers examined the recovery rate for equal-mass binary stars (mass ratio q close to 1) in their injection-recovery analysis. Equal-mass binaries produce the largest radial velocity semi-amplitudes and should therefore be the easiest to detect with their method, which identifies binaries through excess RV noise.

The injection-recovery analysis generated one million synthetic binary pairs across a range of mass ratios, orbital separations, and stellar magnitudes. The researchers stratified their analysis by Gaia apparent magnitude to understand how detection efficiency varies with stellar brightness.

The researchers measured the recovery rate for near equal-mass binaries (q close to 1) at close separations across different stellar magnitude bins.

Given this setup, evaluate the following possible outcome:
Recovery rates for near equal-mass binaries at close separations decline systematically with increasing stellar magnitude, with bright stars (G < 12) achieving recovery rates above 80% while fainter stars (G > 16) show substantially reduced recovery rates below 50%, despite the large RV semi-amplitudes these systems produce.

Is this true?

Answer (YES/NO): NO